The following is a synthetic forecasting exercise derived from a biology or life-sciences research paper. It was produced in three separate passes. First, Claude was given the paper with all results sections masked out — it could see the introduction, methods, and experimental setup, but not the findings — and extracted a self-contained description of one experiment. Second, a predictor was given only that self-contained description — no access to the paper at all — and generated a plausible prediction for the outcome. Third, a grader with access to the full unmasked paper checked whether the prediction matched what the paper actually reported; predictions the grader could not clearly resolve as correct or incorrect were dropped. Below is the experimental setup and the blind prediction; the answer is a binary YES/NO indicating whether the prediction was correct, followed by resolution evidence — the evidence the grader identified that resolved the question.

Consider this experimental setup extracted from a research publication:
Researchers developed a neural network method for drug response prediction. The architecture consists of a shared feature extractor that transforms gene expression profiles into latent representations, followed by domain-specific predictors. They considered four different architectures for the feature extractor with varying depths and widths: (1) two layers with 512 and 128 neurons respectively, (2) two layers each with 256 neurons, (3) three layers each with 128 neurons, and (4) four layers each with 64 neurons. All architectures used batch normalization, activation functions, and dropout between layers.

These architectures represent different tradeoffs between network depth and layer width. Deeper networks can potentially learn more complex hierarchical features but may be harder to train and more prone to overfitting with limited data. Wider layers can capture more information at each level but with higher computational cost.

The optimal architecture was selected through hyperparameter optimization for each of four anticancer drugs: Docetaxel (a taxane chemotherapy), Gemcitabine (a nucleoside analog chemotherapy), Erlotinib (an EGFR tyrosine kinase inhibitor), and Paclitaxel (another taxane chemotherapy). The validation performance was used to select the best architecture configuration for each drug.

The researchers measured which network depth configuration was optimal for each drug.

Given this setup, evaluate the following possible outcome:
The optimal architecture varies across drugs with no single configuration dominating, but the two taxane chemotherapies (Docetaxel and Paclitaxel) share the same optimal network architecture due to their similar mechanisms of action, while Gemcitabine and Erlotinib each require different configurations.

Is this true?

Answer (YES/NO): NO